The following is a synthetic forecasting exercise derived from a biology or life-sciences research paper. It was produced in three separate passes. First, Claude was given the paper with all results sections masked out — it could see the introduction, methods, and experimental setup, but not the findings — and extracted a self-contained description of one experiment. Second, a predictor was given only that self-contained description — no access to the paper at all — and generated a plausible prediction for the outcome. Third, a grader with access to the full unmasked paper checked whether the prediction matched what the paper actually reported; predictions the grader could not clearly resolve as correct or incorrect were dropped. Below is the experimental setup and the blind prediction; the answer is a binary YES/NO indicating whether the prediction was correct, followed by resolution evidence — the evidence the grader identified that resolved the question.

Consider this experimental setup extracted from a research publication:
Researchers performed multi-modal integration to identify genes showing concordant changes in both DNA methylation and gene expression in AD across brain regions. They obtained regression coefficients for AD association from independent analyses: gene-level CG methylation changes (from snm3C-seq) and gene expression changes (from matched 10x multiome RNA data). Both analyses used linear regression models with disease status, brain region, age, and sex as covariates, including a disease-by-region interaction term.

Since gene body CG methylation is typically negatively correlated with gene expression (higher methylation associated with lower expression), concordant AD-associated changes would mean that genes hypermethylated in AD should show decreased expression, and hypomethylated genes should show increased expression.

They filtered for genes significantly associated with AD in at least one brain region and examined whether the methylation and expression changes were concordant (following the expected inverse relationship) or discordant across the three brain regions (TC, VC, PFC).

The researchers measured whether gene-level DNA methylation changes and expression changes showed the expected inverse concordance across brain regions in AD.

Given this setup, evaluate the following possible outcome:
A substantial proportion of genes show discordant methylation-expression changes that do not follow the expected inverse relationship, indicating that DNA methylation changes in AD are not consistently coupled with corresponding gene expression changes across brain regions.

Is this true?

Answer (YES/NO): NO